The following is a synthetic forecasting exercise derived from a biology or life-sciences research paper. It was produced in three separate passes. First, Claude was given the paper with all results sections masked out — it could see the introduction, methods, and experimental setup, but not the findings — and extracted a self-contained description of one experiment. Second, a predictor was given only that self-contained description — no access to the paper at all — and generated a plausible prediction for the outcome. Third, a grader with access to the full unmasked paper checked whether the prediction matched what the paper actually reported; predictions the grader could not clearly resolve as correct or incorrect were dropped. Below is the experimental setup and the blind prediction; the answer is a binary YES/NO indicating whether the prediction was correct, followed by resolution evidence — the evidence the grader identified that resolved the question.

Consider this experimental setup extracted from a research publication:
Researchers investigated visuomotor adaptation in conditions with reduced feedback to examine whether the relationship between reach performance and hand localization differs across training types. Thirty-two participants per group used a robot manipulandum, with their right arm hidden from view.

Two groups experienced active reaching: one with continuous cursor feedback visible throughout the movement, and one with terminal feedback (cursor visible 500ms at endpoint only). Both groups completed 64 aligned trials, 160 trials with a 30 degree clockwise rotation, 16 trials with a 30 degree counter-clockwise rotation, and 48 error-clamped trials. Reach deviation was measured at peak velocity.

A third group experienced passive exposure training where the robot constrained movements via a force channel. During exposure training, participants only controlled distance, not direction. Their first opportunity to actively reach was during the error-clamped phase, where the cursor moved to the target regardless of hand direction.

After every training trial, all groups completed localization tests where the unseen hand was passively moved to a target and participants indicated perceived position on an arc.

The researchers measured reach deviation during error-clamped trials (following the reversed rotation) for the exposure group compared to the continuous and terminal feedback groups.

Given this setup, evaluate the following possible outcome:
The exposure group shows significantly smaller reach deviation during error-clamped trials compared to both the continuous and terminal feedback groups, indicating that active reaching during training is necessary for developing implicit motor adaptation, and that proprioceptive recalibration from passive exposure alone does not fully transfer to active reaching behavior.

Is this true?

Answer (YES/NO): NO